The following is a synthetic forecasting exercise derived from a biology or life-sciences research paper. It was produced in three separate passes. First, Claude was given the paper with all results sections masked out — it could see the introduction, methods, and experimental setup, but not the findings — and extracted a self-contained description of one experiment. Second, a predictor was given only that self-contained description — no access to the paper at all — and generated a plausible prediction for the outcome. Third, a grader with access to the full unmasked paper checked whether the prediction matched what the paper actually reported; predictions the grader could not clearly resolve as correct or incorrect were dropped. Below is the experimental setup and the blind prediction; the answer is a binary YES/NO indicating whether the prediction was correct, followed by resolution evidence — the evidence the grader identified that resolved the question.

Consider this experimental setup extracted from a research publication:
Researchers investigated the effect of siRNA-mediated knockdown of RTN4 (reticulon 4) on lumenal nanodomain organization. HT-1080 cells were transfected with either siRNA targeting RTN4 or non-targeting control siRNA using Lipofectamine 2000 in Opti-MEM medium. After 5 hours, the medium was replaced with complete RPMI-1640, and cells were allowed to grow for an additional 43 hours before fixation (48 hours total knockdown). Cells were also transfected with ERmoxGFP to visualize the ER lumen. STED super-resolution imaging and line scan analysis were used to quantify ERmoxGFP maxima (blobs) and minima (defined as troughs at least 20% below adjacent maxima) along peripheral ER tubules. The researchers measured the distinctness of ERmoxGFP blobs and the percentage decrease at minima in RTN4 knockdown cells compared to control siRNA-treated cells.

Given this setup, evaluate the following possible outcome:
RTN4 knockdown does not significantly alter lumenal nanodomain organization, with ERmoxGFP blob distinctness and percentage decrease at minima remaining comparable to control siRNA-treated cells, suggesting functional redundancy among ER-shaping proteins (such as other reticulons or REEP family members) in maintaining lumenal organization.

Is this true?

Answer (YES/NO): NO